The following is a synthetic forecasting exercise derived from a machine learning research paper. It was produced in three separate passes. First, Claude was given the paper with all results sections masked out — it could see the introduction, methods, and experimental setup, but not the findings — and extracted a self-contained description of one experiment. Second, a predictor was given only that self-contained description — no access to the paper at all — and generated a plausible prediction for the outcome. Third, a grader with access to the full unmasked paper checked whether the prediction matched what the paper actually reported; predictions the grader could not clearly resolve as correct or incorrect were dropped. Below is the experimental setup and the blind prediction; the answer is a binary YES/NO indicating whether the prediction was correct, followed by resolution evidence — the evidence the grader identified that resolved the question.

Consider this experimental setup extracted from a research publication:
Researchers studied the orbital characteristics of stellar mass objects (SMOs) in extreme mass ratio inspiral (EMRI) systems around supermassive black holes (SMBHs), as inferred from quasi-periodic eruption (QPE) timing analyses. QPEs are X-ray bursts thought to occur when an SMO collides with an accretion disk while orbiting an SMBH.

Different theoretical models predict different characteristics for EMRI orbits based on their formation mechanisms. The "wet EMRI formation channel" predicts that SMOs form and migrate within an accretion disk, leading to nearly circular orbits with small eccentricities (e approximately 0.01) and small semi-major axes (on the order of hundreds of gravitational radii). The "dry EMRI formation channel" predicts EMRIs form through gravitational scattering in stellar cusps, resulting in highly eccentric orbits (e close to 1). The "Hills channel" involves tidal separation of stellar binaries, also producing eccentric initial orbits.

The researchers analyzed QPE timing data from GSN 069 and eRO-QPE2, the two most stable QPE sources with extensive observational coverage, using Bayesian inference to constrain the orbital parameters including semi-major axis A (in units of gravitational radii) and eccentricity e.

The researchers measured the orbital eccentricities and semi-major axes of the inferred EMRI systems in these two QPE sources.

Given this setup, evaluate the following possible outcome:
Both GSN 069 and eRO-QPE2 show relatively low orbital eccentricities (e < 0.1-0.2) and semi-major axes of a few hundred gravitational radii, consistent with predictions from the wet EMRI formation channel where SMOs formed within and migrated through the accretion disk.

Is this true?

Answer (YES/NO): YES